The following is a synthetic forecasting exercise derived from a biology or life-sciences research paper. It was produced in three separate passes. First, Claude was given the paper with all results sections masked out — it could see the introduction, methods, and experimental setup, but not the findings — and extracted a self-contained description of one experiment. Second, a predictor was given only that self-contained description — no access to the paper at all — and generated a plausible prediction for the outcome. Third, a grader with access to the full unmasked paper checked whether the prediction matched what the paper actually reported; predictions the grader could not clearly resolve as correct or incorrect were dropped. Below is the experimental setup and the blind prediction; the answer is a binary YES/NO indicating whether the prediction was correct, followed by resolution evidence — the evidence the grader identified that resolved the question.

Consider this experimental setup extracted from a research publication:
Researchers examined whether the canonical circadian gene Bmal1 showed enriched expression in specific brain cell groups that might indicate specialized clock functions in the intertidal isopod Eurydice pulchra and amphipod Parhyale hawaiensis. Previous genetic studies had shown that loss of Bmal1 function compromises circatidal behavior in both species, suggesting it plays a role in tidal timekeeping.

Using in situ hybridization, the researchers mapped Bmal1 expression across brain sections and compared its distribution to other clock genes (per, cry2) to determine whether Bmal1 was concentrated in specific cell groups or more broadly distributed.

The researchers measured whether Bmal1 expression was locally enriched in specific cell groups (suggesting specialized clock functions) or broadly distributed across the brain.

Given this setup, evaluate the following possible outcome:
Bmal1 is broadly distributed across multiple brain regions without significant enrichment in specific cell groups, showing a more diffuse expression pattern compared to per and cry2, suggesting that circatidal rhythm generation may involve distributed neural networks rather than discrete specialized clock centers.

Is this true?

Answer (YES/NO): NO